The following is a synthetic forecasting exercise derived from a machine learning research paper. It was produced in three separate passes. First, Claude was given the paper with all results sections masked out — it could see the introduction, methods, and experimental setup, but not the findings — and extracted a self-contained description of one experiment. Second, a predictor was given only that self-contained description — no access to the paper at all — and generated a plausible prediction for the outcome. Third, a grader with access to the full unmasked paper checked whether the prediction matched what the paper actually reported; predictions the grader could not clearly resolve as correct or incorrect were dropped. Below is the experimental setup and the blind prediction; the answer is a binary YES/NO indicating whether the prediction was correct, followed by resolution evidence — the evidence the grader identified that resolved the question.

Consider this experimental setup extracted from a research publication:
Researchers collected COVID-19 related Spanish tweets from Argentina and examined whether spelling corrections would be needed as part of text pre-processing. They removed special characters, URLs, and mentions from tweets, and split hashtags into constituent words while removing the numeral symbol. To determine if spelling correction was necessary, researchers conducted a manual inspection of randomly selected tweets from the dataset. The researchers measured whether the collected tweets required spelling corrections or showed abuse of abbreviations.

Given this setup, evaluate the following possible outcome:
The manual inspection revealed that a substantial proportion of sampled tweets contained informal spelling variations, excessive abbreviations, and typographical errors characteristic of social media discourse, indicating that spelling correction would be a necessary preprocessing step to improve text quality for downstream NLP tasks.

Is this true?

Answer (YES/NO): NO